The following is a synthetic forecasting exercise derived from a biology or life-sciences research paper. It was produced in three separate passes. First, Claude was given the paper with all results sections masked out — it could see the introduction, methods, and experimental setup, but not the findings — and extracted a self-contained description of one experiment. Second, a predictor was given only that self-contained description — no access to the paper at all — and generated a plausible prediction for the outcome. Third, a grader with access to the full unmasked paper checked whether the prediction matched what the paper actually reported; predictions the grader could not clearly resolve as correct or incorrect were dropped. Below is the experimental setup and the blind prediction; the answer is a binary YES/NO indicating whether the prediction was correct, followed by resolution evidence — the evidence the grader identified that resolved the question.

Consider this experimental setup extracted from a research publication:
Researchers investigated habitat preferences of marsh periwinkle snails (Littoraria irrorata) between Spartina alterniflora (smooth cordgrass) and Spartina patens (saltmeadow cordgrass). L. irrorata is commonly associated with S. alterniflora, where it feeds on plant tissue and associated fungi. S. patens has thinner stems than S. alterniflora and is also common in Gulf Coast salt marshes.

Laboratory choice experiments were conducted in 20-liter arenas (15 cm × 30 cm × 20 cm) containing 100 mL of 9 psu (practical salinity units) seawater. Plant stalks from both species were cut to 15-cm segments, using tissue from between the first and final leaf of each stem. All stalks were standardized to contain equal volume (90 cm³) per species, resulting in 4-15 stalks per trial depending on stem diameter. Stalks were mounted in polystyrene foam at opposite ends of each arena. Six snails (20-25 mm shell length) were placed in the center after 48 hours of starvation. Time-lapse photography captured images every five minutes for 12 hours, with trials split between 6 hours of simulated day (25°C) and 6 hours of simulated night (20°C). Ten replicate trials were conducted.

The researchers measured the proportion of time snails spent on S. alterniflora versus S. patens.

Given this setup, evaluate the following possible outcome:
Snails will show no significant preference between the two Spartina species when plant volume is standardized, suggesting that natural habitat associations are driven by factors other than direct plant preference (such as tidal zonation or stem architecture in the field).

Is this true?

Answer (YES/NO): NO